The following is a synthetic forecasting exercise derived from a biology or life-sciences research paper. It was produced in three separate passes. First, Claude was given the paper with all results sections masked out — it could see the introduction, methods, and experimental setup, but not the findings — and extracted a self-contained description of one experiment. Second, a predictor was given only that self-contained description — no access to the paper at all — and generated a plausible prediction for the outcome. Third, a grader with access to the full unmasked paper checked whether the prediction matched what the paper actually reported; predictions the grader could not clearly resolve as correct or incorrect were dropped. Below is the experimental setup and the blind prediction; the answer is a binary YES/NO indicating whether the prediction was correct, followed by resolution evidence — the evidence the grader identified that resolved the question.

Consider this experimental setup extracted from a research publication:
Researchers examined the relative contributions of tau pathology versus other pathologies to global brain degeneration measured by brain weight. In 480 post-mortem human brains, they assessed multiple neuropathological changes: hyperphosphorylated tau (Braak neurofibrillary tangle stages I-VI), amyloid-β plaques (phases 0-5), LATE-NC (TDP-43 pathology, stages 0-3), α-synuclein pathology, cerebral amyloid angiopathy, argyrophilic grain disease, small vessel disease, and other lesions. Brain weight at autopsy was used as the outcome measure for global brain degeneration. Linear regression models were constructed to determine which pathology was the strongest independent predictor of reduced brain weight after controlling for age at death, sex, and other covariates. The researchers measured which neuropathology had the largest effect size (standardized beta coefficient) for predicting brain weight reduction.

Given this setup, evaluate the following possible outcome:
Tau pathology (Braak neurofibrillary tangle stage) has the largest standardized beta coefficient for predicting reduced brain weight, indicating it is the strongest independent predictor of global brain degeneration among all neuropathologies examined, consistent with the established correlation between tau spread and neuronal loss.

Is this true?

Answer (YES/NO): YES